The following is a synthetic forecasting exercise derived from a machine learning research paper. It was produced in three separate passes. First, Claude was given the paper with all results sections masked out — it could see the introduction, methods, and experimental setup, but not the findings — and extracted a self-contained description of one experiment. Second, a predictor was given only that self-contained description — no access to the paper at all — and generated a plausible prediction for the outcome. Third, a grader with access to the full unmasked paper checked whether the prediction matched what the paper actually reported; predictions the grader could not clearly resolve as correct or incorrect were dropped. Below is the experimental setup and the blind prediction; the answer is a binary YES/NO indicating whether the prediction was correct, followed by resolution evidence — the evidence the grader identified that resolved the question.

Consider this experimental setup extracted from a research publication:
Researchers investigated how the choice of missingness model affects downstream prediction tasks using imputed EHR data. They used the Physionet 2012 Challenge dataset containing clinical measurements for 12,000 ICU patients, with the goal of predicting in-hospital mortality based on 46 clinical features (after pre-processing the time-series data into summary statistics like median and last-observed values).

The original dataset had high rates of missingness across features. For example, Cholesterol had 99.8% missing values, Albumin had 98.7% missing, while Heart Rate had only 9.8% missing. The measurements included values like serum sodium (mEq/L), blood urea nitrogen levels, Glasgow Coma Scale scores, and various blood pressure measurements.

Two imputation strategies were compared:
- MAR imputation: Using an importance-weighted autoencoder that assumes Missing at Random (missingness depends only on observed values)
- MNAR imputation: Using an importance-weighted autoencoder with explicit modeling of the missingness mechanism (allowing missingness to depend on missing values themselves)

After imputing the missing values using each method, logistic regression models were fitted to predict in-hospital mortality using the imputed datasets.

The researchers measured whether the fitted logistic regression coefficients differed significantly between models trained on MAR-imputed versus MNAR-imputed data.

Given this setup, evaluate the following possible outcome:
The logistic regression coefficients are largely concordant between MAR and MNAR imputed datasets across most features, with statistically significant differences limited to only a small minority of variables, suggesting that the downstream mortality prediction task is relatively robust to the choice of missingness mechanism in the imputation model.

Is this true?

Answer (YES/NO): NO